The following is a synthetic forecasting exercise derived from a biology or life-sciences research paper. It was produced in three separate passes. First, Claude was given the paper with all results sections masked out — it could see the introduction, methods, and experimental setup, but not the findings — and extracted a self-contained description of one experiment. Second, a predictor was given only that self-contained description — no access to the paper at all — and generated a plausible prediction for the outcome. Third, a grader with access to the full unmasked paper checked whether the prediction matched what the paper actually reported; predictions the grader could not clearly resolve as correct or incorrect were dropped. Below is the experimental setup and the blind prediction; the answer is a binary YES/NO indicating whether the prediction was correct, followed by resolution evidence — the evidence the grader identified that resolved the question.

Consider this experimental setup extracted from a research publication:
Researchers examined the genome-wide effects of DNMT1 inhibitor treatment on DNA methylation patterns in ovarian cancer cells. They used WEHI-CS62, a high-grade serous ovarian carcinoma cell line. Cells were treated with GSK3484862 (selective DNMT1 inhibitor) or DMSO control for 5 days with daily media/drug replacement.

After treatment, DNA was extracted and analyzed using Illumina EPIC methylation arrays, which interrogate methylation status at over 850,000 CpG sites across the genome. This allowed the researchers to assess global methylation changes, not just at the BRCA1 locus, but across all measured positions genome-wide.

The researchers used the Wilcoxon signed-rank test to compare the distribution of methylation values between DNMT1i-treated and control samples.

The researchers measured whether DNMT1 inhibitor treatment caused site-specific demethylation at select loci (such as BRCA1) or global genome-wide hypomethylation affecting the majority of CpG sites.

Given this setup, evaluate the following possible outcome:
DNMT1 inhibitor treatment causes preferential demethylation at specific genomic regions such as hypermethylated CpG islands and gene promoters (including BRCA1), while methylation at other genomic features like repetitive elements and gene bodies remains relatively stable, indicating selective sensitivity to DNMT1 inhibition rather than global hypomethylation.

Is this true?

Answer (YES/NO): NO